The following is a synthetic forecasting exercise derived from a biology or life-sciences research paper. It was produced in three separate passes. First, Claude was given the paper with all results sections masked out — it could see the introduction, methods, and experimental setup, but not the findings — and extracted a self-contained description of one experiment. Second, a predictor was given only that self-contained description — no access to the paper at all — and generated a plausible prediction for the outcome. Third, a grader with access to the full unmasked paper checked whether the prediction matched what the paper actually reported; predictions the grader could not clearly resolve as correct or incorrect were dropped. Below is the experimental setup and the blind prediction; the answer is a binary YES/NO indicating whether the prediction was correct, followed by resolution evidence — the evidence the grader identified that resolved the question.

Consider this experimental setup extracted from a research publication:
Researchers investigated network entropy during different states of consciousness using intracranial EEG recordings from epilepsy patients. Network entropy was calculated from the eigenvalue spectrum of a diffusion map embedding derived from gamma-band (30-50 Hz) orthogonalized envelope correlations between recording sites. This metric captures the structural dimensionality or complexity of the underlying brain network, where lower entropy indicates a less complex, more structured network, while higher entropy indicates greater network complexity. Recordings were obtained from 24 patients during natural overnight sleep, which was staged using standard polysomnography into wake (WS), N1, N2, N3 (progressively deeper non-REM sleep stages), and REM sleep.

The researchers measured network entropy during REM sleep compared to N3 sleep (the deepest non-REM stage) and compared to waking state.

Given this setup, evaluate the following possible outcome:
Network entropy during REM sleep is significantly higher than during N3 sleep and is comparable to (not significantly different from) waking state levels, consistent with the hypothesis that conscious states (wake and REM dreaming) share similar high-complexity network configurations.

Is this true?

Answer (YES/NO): YES